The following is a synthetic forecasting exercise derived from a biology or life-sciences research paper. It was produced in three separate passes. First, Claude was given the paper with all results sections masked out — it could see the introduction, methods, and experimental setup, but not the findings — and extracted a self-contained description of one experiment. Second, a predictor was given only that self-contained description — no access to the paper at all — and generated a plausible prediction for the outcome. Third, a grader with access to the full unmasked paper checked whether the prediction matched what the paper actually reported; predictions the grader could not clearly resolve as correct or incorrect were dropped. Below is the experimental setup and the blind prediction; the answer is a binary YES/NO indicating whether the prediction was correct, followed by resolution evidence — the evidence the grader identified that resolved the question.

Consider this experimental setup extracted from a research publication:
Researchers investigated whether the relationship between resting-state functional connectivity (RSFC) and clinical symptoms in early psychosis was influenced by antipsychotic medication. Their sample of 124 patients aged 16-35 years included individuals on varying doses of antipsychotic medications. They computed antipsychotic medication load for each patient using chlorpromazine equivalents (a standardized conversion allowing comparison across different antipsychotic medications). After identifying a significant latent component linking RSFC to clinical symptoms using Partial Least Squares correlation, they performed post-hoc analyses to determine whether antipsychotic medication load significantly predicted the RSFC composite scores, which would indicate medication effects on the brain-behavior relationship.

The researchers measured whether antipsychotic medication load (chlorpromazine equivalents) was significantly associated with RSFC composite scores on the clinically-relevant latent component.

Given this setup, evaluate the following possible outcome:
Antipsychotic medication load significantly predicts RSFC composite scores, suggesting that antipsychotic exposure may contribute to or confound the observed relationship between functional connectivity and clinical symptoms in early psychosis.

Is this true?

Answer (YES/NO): NO